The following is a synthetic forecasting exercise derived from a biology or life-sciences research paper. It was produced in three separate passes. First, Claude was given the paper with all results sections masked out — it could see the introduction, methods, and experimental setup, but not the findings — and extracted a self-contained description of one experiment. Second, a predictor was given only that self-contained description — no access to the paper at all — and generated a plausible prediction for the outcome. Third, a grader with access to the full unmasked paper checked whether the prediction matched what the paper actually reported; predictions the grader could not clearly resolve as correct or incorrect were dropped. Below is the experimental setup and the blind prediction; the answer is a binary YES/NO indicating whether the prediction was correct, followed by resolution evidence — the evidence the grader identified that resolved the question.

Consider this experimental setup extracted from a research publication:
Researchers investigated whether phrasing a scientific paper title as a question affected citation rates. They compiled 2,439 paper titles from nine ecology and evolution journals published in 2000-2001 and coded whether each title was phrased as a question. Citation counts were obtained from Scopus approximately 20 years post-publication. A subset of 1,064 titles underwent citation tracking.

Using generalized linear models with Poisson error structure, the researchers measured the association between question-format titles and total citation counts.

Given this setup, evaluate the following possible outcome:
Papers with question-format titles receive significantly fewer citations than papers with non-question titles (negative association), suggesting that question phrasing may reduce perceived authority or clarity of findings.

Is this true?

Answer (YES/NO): NO